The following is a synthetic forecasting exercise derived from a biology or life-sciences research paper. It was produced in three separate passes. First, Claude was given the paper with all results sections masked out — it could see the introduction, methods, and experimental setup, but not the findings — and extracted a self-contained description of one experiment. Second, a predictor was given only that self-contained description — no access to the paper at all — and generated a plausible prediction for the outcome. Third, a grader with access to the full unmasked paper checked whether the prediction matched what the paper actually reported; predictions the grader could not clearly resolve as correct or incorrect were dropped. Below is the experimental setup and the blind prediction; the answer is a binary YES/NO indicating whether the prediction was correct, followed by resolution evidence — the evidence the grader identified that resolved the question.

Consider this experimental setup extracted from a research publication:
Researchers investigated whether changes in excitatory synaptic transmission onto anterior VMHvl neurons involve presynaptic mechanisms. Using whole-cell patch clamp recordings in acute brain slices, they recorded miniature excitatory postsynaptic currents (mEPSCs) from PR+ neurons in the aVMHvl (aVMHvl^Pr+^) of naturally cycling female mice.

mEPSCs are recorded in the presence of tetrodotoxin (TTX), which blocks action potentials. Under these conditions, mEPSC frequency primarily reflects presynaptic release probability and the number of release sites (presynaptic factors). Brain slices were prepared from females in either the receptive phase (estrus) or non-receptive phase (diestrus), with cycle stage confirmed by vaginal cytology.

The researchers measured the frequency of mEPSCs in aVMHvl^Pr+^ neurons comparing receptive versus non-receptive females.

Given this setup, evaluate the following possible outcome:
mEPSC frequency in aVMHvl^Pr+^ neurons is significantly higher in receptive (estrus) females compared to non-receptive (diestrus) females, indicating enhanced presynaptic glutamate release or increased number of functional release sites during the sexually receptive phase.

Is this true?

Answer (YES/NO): NO